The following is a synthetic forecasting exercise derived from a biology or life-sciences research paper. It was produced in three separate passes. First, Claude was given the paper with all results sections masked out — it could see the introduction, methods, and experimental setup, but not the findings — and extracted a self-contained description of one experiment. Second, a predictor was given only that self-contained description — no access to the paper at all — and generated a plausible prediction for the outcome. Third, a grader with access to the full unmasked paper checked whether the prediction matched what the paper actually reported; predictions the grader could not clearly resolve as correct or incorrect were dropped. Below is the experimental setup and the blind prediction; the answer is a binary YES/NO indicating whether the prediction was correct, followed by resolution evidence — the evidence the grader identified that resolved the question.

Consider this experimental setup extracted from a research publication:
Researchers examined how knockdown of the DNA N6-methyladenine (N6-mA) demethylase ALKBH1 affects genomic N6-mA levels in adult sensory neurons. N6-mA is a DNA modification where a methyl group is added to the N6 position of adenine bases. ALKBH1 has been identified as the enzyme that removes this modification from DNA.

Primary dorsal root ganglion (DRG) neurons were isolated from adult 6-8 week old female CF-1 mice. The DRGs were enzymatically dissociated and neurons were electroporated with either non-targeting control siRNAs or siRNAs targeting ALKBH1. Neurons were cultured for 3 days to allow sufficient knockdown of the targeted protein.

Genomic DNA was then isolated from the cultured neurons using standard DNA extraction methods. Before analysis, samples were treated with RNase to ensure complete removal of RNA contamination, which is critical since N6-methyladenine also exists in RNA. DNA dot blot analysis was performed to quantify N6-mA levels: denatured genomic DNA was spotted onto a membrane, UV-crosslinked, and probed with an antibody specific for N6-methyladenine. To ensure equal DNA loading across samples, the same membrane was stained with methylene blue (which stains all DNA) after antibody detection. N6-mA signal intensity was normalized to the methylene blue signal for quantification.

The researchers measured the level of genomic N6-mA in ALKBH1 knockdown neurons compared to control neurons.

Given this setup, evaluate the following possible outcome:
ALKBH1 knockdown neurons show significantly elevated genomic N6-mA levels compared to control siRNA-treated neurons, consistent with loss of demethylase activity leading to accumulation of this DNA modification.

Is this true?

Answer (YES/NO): YES